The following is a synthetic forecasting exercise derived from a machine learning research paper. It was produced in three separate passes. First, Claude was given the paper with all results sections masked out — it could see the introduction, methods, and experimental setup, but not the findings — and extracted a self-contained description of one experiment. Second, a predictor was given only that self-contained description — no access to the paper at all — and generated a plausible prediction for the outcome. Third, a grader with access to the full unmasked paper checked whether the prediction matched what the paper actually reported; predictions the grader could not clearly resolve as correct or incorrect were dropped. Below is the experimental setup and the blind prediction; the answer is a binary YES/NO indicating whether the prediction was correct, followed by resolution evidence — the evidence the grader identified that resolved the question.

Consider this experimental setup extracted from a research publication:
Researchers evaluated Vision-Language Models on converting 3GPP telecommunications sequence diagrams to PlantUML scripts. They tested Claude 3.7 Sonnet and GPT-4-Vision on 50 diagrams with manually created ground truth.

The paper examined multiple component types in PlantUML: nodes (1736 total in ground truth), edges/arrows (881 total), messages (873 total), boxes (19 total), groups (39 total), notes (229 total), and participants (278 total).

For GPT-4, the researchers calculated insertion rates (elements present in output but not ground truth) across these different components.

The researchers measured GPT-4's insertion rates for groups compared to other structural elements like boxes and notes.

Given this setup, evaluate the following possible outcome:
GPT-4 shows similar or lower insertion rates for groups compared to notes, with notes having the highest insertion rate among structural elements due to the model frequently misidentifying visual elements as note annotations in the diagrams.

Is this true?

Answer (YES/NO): NO